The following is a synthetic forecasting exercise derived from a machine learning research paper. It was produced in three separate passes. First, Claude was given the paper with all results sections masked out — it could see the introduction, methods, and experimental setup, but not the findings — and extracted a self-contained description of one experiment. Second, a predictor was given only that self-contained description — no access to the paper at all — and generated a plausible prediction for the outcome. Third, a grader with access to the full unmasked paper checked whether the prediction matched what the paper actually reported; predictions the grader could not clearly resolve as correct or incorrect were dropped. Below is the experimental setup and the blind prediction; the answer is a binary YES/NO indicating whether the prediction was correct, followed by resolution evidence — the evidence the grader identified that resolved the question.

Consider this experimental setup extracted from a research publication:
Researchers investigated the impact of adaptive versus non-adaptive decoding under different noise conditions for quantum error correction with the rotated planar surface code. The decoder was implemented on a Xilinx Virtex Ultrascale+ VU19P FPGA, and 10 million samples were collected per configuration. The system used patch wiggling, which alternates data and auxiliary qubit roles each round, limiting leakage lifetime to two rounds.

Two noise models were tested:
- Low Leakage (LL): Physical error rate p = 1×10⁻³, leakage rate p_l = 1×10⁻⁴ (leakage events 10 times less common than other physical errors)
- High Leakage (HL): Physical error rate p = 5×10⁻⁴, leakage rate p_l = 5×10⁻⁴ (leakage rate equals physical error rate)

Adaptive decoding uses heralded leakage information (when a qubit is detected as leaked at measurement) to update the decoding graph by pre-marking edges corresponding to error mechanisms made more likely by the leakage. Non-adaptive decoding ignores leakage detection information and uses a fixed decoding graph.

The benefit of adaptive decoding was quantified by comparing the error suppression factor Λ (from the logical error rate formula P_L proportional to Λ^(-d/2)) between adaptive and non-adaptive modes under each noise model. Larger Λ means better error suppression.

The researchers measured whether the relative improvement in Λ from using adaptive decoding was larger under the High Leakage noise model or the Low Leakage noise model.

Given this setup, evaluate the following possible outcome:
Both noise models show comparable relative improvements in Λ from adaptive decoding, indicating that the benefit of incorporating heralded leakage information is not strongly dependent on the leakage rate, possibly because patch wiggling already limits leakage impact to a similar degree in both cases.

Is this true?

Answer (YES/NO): NO